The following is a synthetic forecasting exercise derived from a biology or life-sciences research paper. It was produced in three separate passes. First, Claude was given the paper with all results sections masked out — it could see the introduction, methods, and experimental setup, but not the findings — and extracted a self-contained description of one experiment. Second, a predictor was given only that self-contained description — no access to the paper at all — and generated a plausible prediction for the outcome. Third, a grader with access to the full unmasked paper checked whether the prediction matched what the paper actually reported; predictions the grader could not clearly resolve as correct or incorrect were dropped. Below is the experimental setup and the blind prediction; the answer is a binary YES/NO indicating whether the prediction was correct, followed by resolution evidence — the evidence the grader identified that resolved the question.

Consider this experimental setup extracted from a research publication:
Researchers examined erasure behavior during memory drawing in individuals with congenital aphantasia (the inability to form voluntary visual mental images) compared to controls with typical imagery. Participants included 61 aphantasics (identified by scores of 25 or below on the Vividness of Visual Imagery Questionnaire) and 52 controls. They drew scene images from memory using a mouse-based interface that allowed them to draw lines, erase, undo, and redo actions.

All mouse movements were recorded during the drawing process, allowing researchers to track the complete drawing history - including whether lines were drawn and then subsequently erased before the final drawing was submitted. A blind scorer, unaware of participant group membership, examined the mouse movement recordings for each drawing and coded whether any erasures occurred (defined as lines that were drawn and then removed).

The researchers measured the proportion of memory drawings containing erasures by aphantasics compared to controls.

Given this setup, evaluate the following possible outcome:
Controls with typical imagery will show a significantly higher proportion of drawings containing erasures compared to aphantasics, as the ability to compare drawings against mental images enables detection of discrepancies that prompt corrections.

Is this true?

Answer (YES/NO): YES